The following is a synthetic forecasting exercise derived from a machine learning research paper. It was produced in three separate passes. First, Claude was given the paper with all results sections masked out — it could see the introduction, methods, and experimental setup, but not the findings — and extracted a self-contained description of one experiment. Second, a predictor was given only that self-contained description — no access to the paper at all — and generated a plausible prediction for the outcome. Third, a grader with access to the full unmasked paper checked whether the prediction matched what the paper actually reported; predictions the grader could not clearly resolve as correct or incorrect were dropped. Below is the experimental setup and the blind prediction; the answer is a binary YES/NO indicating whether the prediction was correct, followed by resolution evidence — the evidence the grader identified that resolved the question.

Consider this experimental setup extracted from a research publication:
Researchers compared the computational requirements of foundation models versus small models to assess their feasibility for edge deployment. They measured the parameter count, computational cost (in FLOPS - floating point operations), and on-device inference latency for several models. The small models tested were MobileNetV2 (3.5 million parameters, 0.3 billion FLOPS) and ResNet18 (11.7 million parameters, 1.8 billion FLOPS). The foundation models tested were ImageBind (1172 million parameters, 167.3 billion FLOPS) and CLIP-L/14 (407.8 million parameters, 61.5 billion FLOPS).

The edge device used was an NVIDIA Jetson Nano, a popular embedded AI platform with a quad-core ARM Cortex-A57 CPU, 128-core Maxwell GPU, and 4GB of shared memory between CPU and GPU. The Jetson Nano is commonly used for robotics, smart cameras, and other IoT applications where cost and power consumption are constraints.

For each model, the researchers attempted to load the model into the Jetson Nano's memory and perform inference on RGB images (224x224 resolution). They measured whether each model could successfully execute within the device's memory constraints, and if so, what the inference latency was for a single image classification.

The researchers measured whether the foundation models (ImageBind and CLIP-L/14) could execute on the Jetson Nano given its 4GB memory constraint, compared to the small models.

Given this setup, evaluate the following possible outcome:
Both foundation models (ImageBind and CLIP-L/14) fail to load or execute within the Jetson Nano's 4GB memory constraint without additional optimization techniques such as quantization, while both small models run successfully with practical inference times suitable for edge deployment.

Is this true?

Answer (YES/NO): YES